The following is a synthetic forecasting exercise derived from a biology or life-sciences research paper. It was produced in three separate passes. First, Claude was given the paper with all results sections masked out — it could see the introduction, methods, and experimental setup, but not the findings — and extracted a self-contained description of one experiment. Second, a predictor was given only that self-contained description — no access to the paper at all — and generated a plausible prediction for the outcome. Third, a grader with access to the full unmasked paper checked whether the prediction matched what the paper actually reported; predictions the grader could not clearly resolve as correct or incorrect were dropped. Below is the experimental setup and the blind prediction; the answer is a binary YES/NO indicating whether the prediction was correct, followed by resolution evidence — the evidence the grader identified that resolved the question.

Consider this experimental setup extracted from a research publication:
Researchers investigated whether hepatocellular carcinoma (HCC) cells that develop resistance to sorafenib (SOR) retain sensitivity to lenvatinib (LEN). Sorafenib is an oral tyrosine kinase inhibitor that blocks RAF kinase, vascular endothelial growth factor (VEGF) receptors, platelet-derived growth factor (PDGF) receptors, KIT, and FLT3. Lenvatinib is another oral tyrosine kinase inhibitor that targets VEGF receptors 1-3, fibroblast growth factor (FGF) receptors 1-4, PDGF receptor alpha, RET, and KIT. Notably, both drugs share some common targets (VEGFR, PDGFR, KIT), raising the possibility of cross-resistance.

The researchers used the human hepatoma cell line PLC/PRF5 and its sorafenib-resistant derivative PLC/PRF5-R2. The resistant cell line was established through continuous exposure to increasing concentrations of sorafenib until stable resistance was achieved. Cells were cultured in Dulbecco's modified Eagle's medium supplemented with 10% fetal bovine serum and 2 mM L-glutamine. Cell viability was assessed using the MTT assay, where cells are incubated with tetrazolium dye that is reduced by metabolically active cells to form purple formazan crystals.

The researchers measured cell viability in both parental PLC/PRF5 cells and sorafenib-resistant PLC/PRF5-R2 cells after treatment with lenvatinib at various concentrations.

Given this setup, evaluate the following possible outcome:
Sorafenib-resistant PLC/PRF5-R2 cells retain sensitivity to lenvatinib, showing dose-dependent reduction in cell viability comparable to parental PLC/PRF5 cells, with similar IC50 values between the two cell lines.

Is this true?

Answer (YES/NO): NO